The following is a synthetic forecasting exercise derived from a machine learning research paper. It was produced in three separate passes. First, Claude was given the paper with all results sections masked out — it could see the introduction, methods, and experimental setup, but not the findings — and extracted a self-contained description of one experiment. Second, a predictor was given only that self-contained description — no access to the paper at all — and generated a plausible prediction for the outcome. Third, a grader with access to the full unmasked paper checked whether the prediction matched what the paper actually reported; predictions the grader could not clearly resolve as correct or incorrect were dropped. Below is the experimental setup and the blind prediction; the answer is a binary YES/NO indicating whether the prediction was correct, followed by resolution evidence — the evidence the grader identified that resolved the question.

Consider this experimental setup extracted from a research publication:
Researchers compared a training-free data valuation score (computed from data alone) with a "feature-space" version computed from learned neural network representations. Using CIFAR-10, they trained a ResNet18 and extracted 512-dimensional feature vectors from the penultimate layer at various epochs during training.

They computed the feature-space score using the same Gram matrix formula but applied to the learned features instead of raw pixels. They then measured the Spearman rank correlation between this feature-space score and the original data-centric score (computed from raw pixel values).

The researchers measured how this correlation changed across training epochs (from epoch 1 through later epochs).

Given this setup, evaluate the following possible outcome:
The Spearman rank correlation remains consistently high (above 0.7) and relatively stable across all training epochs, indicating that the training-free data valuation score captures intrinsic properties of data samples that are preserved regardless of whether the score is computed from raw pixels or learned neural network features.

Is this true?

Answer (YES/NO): NO